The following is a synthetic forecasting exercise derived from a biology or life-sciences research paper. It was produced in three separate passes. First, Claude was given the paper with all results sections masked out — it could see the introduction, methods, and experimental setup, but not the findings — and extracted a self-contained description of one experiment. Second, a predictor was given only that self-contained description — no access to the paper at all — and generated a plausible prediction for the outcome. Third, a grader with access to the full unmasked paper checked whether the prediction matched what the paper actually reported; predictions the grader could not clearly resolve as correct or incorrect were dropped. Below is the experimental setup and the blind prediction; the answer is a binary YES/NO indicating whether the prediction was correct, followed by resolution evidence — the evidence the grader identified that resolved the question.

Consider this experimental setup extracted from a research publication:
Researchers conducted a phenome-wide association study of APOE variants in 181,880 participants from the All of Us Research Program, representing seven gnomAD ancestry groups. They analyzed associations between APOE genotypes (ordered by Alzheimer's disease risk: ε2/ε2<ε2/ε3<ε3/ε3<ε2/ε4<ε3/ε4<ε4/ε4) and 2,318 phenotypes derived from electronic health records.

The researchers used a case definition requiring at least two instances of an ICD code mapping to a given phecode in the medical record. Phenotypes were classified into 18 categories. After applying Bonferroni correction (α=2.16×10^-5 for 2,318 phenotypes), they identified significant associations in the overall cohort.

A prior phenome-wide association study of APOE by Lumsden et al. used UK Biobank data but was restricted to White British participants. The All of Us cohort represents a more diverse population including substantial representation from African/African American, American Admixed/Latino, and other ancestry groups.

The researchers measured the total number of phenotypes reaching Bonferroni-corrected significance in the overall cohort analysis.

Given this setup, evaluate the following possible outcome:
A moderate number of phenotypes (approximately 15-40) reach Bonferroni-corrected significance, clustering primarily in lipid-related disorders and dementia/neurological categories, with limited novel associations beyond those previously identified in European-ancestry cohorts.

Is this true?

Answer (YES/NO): YES